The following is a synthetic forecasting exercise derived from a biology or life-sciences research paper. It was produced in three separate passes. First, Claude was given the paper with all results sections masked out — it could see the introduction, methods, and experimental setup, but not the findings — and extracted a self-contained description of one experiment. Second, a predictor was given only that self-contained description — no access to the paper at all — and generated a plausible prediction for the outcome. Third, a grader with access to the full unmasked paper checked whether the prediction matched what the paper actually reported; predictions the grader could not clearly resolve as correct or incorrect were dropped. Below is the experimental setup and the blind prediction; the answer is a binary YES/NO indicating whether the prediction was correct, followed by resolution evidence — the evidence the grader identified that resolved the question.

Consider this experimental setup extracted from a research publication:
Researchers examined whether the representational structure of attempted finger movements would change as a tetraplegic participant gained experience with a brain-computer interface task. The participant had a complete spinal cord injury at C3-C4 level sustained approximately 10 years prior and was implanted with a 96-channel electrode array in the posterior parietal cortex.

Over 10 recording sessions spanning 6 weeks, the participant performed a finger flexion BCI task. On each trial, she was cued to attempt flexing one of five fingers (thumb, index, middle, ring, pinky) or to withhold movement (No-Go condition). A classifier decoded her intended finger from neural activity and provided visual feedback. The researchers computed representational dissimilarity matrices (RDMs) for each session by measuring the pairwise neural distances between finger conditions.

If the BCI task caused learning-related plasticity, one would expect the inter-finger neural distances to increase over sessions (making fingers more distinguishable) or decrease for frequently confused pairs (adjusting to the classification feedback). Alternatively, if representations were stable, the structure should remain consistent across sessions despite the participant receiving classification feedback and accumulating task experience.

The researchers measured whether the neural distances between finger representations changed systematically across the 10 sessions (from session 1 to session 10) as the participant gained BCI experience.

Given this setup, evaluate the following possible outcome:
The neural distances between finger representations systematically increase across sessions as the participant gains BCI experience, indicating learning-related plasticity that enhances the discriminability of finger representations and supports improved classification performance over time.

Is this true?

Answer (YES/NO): NO